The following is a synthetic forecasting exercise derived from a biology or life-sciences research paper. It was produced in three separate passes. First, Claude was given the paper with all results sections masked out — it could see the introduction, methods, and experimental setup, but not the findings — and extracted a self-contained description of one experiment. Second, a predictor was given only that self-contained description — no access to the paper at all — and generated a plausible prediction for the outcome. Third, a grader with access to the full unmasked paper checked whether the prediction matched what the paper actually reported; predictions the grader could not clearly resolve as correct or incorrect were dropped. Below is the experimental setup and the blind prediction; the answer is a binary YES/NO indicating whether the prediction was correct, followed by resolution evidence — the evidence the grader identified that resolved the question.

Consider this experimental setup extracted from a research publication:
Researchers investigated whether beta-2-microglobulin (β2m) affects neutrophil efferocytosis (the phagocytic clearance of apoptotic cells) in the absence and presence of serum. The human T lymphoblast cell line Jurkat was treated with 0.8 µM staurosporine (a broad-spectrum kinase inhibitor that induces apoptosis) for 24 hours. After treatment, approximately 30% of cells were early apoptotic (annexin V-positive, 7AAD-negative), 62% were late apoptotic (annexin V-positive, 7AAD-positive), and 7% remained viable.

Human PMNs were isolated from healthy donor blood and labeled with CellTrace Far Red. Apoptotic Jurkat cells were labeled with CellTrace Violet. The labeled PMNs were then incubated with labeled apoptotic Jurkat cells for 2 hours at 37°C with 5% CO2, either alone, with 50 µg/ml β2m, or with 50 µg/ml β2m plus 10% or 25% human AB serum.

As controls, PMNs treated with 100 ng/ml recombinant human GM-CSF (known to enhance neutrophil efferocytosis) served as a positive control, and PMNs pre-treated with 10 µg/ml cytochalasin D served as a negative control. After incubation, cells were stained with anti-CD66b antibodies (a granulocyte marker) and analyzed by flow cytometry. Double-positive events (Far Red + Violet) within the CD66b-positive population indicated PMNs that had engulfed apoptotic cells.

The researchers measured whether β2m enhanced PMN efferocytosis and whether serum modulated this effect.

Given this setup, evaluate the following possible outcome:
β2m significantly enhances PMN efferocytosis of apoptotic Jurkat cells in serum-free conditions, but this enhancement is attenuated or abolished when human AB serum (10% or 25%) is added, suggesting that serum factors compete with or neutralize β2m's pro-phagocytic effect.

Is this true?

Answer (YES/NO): NO